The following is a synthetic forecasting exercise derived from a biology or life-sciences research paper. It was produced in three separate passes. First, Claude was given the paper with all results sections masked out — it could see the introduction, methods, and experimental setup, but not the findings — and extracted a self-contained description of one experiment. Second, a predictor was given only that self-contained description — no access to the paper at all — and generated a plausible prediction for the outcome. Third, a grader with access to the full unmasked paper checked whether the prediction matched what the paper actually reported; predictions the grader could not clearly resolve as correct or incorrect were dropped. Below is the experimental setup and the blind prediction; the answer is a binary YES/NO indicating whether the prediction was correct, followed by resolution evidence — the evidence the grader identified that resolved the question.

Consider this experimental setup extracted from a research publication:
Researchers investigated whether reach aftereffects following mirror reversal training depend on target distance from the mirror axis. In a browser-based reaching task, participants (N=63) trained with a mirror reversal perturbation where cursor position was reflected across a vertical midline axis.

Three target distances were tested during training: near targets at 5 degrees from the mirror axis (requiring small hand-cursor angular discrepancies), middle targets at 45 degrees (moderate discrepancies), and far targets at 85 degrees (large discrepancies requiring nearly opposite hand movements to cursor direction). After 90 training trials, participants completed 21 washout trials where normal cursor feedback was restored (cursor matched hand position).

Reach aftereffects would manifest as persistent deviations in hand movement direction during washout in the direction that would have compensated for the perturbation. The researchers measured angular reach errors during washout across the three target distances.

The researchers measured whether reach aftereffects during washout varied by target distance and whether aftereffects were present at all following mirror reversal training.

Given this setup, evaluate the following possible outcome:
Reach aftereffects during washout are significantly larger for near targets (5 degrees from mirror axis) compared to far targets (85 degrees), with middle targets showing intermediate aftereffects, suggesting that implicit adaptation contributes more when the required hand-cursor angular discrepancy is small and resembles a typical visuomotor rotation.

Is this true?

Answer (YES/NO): NO